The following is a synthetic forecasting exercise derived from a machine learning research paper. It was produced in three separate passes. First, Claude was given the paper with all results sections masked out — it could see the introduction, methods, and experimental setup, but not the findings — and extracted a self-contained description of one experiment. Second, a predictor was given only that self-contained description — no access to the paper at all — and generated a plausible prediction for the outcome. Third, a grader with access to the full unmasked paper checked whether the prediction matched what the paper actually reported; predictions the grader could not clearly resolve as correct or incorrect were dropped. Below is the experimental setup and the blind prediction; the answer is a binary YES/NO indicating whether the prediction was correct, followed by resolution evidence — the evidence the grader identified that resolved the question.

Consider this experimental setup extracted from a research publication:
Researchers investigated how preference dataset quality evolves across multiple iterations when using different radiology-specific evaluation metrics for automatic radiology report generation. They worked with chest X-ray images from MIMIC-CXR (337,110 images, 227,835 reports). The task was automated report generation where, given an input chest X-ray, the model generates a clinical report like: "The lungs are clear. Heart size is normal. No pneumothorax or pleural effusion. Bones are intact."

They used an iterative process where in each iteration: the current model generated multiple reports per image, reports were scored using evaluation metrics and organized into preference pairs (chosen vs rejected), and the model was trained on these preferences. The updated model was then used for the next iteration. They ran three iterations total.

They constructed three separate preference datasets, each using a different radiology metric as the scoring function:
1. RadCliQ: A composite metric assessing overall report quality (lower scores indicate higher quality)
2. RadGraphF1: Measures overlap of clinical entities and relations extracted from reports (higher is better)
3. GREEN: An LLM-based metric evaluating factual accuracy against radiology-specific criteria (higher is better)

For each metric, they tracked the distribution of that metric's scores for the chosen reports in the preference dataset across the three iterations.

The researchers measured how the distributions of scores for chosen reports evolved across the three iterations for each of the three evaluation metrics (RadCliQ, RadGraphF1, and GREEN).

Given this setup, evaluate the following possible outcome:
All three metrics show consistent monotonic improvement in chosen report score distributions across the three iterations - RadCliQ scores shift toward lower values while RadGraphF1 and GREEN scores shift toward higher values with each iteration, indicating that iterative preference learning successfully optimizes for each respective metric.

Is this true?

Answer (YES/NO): YES